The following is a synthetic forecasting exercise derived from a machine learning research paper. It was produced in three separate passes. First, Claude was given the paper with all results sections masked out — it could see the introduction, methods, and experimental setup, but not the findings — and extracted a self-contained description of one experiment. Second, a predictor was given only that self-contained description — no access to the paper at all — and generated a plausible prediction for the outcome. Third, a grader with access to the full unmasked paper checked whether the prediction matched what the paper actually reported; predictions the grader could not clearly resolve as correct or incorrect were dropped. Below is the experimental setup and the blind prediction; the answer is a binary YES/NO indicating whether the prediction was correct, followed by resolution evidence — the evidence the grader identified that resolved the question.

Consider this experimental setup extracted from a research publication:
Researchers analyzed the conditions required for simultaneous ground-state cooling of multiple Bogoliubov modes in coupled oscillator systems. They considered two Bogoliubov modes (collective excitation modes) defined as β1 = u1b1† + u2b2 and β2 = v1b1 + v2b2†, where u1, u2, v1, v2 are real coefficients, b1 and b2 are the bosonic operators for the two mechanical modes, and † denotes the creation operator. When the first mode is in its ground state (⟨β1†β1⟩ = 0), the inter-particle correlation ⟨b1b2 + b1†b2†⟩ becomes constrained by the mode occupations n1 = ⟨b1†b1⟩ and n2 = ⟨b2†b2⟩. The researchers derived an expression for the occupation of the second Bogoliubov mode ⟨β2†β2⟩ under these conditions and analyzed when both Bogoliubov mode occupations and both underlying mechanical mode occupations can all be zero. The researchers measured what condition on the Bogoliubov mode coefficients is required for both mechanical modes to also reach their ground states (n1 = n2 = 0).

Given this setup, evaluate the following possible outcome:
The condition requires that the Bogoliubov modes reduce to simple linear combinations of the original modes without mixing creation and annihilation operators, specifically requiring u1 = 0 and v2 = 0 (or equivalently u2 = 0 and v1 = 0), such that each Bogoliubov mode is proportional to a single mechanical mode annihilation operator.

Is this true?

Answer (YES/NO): NO